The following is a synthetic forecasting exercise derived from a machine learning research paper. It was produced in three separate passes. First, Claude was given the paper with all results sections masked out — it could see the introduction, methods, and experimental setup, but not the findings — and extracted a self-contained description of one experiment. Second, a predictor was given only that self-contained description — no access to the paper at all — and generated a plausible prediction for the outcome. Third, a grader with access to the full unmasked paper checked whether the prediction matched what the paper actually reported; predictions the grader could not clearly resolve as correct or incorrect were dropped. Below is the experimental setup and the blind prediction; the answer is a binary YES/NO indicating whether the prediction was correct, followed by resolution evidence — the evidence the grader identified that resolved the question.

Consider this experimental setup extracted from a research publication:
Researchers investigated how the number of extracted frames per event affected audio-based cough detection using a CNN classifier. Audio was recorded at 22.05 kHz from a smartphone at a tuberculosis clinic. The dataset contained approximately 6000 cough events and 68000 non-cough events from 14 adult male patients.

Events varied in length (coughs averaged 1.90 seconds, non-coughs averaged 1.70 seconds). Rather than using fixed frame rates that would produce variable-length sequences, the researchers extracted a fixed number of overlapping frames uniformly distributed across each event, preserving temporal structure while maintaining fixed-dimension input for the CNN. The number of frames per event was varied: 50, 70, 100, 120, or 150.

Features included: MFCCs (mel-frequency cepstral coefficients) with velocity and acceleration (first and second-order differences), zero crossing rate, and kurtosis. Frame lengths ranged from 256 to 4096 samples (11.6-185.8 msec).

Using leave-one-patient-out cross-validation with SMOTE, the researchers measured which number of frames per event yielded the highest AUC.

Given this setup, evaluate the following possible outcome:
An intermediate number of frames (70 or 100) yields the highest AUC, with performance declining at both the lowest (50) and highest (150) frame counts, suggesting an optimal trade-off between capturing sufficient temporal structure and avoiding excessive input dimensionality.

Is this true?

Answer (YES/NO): YES